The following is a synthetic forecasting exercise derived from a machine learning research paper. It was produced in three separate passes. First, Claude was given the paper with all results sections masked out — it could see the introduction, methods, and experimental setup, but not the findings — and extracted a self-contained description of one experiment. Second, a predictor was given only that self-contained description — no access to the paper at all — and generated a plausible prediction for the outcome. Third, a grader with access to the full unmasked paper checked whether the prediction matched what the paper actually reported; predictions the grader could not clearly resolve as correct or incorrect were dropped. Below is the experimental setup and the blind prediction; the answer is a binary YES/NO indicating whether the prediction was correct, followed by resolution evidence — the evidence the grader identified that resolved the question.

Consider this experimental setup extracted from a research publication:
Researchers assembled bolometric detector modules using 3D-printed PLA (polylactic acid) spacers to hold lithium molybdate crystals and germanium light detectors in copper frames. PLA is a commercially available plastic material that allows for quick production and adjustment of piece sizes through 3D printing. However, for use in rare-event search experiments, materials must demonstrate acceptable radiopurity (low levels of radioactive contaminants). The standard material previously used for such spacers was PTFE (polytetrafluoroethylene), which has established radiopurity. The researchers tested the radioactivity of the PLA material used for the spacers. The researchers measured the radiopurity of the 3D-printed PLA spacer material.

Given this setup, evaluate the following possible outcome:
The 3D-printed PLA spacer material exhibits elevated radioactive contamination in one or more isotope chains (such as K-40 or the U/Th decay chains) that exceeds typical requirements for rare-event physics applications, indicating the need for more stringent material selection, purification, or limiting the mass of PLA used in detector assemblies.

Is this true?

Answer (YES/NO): NO